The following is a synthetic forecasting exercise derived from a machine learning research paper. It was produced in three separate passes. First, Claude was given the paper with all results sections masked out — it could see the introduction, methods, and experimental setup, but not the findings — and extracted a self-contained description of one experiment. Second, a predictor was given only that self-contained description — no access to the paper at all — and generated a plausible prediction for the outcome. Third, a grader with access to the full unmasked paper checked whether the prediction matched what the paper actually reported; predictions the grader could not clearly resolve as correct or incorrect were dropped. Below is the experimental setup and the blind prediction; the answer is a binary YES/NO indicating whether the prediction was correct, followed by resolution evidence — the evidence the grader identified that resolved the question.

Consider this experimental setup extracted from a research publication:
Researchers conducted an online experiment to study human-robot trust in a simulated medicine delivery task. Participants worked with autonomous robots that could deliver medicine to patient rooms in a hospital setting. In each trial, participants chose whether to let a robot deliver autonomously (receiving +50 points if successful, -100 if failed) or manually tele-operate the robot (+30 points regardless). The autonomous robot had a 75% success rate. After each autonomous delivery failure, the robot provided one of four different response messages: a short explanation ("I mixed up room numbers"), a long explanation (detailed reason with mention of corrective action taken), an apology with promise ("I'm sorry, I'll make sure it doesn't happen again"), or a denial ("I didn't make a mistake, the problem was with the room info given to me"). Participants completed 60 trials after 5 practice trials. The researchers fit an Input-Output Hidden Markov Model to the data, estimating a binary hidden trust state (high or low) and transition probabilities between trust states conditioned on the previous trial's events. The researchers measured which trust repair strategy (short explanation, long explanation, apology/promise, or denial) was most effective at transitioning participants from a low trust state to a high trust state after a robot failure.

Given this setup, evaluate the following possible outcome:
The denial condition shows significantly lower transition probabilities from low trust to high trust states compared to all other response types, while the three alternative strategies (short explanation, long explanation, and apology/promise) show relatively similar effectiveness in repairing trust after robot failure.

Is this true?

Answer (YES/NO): NO